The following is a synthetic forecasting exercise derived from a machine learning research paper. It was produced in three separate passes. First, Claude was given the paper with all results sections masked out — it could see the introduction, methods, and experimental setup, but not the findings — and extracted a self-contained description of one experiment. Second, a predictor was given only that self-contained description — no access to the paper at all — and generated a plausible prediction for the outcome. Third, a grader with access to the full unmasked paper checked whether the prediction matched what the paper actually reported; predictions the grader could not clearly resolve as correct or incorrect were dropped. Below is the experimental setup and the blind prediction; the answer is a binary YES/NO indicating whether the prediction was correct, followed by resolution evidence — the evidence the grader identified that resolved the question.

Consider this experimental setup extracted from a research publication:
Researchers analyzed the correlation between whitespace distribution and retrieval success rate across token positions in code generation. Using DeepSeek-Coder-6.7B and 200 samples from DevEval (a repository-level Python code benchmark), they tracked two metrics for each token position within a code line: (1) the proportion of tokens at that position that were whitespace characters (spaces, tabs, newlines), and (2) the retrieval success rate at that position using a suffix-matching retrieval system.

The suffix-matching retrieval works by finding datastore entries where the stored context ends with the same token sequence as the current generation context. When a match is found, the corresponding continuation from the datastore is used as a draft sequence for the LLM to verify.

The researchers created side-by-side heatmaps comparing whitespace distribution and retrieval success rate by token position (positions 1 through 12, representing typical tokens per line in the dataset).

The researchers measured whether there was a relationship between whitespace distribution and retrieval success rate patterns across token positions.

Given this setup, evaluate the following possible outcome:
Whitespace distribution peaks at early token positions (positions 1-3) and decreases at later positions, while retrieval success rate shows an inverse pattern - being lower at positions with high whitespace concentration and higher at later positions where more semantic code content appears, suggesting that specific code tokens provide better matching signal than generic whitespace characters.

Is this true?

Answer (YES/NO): NO